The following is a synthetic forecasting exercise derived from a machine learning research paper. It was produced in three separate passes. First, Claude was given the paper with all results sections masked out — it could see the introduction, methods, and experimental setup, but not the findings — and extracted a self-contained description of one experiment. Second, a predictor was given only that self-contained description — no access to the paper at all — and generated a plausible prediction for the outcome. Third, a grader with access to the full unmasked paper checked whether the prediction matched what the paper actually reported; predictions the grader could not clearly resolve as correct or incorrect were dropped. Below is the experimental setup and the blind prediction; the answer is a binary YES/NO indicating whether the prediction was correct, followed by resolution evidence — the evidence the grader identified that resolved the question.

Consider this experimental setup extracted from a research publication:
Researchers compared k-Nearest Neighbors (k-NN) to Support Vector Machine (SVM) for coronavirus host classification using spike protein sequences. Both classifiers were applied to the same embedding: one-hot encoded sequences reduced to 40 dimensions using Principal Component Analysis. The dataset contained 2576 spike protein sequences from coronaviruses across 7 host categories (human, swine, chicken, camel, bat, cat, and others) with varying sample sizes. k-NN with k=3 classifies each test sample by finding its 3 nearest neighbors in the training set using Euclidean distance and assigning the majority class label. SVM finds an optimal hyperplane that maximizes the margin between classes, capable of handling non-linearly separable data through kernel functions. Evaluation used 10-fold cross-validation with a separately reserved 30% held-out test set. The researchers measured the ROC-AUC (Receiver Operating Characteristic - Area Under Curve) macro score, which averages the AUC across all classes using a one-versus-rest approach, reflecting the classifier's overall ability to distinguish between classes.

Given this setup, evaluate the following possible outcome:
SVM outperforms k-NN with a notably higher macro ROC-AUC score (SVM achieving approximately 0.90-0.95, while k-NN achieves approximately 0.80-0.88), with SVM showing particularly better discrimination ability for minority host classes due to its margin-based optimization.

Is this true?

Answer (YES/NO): NO